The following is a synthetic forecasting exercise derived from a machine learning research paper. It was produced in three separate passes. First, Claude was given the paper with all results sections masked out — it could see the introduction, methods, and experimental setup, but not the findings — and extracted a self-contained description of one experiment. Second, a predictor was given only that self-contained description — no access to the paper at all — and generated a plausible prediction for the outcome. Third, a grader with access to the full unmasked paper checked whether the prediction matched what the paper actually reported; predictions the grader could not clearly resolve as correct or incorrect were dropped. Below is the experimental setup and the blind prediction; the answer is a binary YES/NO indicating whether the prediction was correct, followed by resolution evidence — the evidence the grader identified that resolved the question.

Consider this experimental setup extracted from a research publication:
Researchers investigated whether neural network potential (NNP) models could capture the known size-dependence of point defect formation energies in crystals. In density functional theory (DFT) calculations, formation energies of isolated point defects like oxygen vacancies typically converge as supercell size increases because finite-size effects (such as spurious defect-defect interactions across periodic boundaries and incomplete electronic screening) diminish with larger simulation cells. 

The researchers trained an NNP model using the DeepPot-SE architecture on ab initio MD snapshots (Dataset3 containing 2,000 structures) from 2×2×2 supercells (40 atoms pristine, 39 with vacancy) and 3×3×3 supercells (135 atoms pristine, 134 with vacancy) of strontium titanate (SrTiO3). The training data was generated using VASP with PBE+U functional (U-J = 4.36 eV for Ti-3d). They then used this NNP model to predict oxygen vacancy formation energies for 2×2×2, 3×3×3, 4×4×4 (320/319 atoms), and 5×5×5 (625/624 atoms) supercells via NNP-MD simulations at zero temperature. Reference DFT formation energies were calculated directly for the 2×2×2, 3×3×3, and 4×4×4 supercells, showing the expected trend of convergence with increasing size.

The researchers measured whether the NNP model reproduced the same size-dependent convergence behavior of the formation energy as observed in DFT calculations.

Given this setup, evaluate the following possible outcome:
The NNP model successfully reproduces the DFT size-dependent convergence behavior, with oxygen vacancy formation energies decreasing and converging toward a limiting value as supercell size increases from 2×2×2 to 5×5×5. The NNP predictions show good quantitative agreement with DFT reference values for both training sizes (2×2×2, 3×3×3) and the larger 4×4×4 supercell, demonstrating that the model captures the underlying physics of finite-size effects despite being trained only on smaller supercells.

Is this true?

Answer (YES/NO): YES